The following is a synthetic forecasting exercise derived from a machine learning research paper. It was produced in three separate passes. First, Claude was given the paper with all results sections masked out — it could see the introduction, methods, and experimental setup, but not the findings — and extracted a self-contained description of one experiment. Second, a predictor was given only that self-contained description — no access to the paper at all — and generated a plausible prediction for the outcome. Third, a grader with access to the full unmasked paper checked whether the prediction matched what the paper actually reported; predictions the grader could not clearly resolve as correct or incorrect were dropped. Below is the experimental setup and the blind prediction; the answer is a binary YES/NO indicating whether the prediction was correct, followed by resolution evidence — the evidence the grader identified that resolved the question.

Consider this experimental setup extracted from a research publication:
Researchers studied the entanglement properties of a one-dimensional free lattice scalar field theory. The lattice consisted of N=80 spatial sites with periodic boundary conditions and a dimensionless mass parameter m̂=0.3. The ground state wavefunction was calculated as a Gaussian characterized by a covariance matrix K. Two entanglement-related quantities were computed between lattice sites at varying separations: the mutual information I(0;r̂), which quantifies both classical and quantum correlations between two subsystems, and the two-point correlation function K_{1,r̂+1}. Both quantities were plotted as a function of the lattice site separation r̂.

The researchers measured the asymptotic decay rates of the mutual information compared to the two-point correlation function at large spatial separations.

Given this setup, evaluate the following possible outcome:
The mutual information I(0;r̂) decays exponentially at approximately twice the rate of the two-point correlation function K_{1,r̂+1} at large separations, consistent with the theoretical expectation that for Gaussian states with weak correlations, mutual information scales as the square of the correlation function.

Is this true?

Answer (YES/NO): YES